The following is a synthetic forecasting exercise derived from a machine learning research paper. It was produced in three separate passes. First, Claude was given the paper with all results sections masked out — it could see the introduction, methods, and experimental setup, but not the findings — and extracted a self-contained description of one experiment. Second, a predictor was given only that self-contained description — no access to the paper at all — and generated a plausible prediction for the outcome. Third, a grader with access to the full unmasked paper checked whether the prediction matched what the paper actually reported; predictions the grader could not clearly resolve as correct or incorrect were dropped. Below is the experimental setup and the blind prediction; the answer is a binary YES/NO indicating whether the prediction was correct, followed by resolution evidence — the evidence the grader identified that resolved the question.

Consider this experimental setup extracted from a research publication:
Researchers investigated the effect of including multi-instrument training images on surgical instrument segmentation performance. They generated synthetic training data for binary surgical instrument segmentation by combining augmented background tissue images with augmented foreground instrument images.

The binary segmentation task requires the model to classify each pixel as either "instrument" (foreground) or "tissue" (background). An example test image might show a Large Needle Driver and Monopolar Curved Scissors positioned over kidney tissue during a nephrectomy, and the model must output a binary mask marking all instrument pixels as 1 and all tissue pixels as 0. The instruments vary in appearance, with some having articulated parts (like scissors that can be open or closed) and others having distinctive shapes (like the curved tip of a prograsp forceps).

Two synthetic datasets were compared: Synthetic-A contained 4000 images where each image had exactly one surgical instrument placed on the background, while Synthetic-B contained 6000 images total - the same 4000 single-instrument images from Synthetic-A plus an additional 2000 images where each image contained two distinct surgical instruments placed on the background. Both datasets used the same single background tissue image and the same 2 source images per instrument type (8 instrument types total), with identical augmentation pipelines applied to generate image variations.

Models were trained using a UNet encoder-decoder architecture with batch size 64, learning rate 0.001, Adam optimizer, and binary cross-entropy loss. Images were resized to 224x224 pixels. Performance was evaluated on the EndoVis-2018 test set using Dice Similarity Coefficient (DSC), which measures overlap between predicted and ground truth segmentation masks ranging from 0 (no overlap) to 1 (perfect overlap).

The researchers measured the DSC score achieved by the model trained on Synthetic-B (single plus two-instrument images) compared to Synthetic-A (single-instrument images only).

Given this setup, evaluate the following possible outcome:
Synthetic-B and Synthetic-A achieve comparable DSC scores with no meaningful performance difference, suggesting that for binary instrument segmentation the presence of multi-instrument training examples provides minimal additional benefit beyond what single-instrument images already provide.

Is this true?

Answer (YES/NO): NO